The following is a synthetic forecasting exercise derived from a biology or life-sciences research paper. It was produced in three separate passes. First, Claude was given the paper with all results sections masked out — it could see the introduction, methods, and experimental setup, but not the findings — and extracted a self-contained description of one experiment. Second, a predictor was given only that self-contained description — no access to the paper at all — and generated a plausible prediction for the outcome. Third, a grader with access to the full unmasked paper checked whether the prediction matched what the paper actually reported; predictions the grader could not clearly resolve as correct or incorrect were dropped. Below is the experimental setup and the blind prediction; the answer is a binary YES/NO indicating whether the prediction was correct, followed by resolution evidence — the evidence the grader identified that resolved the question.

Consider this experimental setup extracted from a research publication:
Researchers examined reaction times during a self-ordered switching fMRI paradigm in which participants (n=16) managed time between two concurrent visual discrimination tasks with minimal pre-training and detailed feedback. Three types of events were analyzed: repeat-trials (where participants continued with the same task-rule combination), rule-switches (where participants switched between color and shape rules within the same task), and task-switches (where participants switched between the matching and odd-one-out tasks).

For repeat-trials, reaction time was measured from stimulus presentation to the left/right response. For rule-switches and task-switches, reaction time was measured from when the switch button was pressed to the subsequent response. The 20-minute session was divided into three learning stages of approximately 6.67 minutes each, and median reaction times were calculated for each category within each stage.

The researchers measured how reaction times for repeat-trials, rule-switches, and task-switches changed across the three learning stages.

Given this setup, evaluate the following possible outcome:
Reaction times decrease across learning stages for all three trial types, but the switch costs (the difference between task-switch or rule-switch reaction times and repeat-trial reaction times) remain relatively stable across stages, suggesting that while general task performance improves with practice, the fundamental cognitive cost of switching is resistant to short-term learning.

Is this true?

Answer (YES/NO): NO